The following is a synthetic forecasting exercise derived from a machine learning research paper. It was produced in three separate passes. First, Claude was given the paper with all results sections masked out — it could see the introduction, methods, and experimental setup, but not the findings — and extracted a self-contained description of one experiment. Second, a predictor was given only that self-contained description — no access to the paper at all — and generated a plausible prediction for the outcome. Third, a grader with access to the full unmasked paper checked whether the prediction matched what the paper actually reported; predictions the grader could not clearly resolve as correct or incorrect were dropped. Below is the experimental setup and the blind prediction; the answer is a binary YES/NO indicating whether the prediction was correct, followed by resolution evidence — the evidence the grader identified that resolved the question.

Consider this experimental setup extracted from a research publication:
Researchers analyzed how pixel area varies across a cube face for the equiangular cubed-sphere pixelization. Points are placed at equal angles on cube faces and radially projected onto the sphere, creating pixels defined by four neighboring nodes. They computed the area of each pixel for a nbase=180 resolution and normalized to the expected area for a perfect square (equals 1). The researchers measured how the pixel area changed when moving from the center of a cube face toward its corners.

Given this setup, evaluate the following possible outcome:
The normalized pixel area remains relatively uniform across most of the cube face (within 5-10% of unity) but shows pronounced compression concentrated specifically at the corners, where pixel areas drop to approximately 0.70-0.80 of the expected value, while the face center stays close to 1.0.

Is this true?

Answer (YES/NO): NO